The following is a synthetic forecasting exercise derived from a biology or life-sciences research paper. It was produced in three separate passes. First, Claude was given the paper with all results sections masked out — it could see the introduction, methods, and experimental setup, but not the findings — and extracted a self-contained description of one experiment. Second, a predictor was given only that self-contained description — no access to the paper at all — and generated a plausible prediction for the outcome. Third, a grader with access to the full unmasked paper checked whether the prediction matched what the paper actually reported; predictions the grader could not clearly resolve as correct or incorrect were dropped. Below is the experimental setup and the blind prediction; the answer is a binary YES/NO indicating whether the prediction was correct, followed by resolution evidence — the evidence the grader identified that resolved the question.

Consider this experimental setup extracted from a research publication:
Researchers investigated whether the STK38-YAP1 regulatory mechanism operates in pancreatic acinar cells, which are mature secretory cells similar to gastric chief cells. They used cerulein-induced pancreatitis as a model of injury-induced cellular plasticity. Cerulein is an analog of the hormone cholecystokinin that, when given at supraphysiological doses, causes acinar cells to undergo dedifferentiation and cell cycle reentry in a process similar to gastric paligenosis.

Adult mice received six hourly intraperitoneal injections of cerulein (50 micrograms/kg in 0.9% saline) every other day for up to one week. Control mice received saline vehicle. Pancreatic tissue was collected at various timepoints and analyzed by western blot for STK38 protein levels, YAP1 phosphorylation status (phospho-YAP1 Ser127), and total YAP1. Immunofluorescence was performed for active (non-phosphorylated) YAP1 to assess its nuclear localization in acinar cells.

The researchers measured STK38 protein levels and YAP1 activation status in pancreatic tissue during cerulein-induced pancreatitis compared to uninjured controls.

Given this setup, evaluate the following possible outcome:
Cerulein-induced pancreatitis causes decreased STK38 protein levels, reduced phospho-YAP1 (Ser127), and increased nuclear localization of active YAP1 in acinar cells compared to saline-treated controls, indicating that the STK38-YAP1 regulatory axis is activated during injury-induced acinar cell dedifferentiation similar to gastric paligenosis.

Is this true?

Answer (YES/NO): YES